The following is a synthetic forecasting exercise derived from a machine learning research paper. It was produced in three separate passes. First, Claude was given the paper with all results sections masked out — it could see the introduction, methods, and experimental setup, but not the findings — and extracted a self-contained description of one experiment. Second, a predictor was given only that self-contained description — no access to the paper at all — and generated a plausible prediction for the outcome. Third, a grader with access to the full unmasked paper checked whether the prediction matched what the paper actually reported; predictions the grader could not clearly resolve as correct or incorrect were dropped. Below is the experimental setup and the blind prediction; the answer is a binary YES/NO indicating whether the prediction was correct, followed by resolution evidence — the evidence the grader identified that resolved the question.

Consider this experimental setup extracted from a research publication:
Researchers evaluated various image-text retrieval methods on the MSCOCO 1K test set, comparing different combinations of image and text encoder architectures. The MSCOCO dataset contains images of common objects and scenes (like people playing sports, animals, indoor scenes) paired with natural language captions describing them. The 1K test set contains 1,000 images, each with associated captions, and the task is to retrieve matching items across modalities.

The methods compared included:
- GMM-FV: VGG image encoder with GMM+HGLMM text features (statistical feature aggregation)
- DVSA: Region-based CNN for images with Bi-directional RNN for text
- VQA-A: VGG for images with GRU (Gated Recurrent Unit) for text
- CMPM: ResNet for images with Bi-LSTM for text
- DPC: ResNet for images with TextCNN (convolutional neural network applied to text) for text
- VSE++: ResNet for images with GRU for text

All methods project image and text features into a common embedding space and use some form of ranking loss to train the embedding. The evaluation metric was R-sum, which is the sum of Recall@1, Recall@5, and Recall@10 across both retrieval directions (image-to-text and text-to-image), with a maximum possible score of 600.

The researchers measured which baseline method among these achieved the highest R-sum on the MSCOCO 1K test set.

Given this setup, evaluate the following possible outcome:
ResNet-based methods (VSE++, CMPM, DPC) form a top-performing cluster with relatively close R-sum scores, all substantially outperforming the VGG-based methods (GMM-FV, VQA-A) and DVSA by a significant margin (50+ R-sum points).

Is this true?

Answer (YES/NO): NO